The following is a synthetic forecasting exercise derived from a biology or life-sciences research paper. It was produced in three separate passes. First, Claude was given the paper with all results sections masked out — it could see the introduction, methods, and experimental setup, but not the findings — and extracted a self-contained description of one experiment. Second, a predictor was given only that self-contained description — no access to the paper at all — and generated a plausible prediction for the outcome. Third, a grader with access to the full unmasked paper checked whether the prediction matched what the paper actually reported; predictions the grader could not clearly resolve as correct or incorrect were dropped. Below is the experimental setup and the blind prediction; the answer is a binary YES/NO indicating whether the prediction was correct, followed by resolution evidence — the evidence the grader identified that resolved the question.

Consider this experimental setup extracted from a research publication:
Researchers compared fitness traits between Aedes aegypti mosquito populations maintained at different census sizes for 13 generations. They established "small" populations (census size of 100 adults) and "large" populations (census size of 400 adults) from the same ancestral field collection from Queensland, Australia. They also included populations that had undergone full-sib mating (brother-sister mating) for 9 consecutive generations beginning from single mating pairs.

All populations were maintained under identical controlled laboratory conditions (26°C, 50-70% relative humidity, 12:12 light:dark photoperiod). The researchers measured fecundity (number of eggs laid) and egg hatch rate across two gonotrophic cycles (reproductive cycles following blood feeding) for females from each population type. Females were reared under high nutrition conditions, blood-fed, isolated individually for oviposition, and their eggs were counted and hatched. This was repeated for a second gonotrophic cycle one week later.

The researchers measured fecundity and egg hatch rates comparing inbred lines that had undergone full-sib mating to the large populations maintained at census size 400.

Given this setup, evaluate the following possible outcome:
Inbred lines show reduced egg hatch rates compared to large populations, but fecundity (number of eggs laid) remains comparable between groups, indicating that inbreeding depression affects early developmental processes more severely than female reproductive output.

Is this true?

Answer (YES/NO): NO